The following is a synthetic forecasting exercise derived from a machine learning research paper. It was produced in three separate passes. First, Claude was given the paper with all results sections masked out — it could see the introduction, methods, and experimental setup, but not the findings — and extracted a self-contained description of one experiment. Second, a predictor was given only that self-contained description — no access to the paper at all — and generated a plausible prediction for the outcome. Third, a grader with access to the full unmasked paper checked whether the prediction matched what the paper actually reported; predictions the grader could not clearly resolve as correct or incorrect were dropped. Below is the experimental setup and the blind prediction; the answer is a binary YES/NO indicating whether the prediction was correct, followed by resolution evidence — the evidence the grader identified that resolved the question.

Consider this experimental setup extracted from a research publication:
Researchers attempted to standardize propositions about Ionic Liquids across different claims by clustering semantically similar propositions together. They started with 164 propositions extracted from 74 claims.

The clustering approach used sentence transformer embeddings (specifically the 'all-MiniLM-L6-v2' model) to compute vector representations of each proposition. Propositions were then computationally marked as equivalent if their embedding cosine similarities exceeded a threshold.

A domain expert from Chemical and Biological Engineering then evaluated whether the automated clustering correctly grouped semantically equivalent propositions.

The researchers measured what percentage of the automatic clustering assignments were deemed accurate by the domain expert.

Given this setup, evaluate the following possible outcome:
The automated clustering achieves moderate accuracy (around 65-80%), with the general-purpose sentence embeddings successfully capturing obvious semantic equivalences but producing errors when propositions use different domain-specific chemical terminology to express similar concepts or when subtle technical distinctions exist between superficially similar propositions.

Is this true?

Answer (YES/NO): NO